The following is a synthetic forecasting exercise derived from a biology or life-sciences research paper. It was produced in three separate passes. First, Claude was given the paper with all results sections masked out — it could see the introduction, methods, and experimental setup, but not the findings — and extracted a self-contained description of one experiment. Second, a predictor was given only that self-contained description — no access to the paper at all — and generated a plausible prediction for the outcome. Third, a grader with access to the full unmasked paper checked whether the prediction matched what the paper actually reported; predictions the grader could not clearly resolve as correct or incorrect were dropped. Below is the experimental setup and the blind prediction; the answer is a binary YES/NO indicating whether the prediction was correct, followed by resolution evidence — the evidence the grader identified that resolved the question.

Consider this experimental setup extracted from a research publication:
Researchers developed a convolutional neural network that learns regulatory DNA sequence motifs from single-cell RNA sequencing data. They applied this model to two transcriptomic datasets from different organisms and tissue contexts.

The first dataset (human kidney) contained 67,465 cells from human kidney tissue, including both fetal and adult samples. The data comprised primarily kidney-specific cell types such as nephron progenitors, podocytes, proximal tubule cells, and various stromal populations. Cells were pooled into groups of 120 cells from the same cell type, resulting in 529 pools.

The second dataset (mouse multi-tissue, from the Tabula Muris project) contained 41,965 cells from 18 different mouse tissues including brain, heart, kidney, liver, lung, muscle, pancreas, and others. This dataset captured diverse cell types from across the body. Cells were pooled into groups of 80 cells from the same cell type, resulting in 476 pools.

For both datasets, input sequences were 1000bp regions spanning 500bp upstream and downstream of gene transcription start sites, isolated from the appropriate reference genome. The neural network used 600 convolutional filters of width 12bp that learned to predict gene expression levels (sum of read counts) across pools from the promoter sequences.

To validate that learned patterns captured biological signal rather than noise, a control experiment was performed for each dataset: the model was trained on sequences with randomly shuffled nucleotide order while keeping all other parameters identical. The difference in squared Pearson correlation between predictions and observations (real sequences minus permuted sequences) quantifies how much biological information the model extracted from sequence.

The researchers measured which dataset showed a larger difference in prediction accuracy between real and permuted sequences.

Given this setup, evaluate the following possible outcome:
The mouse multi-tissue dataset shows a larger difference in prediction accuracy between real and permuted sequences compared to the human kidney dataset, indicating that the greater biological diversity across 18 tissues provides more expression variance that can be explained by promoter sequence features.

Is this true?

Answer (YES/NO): YES